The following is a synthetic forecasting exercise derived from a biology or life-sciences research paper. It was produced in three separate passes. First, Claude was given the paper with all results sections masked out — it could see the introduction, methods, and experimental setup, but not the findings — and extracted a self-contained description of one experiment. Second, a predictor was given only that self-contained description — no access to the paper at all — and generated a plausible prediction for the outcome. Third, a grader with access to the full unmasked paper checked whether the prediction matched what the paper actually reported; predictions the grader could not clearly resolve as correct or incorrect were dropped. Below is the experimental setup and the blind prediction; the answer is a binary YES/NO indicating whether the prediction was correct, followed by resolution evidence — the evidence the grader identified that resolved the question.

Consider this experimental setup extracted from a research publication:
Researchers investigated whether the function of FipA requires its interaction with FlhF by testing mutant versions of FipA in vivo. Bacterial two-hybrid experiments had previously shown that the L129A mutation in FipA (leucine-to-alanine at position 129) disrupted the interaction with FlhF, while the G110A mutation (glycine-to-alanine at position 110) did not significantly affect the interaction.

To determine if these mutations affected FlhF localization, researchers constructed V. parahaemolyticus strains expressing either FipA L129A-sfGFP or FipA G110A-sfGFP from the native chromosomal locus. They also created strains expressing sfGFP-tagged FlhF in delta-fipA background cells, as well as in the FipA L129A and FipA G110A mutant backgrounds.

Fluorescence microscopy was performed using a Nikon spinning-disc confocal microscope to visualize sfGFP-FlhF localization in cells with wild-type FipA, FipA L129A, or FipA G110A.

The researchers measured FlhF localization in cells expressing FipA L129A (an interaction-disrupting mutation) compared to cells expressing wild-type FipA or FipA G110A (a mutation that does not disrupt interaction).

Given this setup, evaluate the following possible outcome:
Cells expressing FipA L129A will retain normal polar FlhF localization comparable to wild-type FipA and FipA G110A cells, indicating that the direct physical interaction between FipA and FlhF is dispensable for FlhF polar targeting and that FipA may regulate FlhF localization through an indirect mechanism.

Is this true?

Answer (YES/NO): NO